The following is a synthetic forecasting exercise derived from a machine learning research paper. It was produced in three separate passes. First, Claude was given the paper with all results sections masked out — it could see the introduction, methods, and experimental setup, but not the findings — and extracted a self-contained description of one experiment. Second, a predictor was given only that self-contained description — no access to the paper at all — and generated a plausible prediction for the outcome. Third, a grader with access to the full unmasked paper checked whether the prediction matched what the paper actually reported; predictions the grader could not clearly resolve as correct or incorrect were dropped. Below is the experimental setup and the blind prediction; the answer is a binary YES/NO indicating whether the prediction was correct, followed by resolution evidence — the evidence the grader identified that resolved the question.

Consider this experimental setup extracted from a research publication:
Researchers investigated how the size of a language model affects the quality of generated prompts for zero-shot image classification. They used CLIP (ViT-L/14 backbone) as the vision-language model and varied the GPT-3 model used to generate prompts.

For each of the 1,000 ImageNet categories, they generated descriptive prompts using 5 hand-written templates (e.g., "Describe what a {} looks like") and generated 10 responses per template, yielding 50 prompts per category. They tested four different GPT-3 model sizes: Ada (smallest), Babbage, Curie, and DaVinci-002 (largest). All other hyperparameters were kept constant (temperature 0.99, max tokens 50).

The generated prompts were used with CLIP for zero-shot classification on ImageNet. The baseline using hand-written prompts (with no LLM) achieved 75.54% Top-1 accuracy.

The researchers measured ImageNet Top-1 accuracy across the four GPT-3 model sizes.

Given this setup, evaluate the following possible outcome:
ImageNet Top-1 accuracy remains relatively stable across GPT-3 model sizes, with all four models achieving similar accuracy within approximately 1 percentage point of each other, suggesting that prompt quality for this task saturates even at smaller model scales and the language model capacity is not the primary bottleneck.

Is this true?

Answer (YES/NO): NO